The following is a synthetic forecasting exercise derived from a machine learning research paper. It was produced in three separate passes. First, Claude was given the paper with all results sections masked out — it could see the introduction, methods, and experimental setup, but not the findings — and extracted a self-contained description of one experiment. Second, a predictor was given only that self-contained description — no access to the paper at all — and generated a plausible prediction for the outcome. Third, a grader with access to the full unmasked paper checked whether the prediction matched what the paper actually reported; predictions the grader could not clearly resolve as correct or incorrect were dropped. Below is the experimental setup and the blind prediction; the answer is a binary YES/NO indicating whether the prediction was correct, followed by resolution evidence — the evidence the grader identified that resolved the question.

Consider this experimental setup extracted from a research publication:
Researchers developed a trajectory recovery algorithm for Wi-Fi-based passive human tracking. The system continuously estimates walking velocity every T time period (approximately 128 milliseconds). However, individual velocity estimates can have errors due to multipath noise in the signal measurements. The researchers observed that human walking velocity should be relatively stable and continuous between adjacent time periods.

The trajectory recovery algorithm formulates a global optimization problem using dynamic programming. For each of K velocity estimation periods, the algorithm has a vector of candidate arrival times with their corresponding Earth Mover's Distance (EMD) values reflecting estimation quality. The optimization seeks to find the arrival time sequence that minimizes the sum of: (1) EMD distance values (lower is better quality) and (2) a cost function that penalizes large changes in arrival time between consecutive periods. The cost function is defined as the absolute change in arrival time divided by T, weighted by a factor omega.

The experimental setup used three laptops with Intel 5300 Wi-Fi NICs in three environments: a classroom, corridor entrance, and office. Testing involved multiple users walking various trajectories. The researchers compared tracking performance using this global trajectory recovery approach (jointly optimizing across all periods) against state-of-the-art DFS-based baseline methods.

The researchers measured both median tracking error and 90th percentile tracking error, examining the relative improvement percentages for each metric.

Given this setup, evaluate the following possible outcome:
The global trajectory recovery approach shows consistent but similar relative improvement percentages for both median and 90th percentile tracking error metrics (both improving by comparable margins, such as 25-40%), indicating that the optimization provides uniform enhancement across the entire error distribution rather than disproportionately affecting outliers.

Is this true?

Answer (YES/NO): NO